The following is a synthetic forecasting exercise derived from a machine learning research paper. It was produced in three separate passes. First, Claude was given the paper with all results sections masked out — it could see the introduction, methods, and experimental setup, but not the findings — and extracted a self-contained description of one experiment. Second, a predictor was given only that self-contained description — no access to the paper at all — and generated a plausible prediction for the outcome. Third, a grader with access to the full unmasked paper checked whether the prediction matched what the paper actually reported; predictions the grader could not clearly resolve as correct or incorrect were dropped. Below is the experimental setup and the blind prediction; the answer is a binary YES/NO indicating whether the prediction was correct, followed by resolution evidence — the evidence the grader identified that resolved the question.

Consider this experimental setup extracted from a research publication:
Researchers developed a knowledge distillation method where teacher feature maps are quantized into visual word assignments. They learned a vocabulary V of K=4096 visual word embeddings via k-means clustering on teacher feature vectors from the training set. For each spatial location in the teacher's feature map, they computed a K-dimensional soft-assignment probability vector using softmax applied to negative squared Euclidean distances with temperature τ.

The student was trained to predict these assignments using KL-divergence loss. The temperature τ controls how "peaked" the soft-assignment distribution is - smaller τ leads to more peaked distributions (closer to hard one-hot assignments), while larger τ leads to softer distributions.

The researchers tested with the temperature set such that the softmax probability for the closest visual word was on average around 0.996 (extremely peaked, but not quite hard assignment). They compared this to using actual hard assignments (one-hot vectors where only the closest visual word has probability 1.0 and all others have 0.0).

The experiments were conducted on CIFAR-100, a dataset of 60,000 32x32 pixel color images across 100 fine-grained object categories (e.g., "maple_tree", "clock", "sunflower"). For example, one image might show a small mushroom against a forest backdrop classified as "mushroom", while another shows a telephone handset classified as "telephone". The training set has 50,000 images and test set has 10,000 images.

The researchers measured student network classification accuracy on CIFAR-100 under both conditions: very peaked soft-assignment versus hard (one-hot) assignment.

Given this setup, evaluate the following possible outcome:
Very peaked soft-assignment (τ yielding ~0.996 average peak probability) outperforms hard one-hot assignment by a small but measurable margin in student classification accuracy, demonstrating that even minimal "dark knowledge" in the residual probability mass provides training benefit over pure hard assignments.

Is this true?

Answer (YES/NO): YES